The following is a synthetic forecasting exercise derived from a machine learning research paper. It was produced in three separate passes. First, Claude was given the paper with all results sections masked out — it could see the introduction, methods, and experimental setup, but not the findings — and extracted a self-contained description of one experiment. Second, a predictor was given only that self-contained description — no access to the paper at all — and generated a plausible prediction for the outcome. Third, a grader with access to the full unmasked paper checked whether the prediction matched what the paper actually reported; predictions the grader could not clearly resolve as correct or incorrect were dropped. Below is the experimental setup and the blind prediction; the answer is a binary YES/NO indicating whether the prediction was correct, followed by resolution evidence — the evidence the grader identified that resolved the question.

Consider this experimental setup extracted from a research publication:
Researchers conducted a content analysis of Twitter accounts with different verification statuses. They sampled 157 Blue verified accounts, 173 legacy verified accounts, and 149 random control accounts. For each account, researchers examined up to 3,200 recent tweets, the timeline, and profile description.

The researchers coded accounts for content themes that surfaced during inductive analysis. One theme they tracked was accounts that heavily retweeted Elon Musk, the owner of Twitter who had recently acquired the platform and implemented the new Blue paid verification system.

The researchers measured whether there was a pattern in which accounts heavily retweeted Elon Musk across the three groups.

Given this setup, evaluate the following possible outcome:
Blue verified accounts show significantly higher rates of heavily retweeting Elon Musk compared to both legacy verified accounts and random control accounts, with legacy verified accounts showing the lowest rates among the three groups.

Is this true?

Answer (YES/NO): NO